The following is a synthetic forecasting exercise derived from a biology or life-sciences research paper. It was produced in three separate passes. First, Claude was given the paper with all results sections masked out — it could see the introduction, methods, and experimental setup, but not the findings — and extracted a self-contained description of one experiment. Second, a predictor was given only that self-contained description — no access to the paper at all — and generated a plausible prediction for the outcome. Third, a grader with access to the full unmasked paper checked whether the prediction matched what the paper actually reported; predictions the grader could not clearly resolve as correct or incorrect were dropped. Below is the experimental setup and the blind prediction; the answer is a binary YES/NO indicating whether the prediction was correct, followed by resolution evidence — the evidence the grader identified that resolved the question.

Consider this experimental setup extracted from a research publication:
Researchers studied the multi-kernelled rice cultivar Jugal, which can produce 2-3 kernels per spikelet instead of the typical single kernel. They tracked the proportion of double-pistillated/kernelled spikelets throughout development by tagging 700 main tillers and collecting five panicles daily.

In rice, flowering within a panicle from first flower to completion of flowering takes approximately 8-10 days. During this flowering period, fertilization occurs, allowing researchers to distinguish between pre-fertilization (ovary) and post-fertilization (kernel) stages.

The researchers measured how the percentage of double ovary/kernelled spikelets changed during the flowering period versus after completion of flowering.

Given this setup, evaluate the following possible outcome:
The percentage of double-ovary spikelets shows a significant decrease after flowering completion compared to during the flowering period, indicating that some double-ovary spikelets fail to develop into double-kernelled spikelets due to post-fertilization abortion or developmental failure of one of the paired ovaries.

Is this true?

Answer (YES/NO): NO